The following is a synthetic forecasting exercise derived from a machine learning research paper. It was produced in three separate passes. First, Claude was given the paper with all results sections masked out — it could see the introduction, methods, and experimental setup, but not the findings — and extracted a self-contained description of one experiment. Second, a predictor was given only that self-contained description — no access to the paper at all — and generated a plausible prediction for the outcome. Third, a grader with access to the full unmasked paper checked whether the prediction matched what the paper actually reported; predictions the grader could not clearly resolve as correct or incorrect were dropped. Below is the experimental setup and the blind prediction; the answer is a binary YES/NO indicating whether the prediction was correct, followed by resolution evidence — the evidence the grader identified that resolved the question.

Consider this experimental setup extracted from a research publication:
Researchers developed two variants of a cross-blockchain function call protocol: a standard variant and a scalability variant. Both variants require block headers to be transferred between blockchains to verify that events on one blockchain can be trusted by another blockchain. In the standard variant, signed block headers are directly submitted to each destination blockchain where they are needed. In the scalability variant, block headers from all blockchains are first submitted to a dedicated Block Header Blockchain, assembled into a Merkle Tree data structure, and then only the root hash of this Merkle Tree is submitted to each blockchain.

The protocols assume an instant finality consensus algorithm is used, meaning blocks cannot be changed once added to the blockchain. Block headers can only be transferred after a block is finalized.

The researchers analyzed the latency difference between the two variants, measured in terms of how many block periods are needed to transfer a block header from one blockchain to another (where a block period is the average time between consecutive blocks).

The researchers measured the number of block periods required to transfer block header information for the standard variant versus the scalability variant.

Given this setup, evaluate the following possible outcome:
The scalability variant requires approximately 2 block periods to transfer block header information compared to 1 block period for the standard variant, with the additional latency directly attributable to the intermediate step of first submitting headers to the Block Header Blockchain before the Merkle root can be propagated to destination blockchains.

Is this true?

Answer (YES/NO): YES